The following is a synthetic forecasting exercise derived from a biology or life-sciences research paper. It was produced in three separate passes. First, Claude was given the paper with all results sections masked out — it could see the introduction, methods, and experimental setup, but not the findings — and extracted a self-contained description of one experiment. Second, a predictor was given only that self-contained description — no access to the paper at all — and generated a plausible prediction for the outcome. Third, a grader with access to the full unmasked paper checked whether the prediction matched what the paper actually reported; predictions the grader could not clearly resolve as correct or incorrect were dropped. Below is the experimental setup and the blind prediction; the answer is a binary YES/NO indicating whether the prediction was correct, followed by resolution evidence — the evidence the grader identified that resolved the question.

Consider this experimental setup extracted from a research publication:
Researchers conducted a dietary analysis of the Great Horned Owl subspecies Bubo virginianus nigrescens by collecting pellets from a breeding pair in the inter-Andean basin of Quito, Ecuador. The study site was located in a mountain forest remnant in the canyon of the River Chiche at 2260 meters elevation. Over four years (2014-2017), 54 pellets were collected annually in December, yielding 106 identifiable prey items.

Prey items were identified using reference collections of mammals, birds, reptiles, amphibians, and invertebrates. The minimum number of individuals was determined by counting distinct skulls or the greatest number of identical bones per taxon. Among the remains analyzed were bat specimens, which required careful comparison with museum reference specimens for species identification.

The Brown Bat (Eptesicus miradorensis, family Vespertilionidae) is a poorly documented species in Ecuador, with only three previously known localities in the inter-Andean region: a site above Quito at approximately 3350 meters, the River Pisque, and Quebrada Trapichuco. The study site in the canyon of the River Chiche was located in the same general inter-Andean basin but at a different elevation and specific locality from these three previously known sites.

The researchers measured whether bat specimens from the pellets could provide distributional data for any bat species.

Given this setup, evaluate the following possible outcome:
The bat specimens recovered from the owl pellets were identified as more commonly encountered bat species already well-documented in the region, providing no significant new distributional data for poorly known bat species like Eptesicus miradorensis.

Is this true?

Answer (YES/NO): NO